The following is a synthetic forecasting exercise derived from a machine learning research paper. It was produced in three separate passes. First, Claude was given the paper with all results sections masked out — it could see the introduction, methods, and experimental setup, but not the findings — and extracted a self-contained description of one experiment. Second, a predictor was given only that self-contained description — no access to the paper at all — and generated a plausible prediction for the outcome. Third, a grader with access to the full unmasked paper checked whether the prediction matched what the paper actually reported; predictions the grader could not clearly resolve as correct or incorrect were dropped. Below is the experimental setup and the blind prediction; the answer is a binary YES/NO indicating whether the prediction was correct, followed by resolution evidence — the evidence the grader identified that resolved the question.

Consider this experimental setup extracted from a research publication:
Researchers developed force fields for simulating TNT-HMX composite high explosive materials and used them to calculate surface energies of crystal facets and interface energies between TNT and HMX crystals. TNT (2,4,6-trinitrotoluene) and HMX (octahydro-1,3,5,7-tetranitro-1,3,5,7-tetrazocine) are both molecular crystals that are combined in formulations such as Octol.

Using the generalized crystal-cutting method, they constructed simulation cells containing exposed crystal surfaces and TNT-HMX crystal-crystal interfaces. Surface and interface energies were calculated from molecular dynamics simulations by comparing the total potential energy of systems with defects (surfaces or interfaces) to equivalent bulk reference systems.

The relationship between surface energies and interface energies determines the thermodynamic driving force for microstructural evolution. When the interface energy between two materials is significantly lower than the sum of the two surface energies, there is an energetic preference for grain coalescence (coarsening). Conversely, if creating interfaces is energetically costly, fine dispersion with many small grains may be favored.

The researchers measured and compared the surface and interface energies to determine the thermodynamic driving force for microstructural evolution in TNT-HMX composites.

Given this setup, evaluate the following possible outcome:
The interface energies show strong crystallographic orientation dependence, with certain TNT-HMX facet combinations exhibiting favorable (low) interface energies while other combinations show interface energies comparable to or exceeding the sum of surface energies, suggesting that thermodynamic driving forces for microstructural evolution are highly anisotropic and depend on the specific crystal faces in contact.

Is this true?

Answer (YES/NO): NO